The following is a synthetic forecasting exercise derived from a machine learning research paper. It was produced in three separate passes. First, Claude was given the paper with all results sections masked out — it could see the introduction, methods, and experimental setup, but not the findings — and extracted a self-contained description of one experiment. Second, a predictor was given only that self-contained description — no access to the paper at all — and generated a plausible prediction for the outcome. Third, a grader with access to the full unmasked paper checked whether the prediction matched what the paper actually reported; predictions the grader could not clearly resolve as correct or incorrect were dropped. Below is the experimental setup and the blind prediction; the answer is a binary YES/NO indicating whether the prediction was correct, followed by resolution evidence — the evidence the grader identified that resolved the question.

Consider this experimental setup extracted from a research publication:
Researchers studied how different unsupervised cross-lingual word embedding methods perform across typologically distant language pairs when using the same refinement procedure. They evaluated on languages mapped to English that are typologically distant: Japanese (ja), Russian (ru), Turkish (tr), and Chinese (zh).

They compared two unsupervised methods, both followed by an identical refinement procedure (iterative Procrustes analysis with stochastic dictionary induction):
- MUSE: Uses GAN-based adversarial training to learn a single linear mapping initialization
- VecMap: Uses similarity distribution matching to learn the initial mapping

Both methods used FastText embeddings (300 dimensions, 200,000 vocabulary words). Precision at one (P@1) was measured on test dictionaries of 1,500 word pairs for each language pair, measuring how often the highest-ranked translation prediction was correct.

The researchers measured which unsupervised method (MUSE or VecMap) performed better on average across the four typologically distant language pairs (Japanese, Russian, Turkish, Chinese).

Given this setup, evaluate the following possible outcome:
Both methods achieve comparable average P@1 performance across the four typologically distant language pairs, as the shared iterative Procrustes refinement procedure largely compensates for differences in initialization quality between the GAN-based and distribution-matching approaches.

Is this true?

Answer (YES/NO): YES